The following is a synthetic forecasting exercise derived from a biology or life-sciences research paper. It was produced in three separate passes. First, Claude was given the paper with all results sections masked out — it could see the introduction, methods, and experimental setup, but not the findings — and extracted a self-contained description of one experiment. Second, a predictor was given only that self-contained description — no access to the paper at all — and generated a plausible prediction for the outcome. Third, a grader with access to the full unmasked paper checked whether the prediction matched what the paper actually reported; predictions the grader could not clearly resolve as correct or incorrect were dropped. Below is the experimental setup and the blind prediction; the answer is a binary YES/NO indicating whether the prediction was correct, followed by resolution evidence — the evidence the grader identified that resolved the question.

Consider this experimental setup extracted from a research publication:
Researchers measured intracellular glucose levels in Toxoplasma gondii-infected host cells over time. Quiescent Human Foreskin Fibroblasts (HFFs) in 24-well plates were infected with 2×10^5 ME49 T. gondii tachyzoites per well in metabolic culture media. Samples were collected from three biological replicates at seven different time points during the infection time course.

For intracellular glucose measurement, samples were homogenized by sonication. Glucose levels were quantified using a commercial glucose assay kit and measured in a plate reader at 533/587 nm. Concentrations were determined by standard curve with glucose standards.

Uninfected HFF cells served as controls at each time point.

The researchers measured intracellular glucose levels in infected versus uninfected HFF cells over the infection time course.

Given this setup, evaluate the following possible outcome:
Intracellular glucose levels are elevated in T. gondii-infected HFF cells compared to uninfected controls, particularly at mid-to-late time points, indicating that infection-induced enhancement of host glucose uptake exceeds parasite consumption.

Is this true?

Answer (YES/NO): NO